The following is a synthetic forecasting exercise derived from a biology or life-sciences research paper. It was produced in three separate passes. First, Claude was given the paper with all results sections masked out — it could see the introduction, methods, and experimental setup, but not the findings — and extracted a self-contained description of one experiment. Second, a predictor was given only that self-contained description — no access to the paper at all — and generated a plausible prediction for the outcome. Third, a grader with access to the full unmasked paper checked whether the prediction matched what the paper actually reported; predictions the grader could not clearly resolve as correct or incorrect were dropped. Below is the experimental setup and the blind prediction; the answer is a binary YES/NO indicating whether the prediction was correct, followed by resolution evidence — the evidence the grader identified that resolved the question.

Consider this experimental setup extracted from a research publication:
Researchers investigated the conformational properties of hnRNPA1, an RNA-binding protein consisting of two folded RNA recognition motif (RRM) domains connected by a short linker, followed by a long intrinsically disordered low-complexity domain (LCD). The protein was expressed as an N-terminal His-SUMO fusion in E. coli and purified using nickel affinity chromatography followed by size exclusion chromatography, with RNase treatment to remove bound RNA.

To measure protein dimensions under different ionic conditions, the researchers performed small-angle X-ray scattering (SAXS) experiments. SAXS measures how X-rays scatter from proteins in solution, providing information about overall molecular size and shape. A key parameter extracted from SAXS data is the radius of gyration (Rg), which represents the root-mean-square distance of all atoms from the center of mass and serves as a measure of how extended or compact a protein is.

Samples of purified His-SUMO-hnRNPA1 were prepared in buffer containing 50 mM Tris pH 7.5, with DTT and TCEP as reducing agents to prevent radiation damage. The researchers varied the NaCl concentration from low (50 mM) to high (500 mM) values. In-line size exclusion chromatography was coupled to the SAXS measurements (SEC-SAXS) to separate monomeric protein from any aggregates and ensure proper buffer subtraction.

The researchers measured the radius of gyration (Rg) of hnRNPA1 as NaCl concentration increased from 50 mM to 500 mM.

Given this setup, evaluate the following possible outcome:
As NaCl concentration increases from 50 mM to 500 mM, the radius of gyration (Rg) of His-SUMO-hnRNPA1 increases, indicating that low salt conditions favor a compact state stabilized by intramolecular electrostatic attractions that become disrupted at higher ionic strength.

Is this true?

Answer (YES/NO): YES